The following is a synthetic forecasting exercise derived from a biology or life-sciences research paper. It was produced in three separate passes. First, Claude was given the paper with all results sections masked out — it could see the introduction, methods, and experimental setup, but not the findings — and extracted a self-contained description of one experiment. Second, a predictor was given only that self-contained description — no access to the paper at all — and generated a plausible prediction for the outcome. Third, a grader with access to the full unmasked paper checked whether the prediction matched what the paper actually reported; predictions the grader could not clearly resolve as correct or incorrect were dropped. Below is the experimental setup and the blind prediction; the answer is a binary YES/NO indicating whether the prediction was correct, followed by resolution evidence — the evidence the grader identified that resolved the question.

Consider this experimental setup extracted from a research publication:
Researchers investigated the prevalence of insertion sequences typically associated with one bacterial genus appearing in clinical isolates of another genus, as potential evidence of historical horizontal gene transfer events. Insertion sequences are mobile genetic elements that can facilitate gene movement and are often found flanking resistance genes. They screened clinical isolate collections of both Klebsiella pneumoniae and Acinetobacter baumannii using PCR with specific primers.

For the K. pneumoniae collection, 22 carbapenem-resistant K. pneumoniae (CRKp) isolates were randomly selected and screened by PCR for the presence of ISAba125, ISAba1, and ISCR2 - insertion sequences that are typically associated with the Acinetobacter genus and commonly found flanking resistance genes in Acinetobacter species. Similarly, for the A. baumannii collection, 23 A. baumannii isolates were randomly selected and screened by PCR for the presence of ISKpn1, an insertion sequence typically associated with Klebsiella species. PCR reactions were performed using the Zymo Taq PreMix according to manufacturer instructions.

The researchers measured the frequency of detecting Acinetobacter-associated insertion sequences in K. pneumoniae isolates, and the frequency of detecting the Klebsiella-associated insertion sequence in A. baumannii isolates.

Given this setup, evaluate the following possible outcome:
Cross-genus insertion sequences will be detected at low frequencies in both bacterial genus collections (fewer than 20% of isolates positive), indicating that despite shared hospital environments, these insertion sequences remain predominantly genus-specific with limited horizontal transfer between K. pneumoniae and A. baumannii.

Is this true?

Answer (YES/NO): NO